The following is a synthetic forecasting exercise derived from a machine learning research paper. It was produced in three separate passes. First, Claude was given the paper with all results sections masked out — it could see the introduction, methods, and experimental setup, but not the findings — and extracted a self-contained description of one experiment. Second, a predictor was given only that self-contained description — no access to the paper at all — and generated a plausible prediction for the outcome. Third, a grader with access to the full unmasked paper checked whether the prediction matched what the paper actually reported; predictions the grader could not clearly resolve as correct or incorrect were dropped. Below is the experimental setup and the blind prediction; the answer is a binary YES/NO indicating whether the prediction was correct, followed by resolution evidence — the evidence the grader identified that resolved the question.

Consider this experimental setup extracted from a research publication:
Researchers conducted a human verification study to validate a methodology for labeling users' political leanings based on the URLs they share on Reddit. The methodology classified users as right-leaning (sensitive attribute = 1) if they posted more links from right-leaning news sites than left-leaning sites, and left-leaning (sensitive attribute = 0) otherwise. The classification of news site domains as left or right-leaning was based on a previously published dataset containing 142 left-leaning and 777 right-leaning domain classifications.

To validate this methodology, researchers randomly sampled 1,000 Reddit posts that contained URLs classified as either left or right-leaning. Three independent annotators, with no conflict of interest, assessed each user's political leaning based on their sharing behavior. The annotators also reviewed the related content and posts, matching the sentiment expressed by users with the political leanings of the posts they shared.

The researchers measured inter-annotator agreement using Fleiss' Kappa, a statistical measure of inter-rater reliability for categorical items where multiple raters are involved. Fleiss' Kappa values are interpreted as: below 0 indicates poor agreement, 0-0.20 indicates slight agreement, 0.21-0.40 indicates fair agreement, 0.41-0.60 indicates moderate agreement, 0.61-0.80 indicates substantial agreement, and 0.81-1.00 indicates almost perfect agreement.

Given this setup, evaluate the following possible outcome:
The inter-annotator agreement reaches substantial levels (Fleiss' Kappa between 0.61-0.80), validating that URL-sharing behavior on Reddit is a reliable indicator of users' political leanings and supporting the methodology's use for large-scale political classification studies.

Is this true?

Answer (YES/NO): YES